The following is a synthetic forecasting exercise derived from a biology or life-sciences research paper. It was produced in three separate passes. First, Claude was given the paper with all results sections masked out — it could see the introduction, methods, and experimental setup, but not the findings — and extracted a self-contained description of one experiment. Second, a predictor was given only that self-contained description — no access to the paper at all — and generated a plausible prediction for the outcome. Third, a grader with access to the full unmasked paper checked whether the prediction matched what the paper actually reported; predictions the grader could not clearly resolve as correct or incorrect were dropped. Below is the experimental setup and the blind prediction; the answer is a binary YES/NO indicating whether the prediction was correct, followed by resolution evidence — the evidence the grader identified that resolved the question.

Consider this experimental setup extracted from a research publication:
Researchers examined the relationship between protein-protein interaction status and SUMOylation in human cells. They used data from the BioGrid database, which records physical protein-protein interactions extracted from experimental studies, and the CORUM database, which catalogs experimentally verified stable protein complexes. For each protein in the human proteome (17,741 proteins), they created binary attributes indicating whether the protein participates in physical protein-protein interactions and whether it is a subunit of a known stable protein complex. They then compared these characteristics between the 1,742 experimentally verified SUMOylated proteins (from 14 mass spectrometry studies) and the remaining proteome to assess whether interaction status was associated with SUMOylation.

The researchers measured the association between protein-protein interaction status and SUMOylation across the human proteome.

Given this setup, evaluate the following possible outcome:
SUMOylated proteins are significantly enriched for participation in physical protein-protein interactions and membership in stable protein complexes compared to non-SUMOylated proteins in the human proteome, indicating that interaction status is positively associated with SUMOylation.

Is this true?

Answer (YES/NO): YES